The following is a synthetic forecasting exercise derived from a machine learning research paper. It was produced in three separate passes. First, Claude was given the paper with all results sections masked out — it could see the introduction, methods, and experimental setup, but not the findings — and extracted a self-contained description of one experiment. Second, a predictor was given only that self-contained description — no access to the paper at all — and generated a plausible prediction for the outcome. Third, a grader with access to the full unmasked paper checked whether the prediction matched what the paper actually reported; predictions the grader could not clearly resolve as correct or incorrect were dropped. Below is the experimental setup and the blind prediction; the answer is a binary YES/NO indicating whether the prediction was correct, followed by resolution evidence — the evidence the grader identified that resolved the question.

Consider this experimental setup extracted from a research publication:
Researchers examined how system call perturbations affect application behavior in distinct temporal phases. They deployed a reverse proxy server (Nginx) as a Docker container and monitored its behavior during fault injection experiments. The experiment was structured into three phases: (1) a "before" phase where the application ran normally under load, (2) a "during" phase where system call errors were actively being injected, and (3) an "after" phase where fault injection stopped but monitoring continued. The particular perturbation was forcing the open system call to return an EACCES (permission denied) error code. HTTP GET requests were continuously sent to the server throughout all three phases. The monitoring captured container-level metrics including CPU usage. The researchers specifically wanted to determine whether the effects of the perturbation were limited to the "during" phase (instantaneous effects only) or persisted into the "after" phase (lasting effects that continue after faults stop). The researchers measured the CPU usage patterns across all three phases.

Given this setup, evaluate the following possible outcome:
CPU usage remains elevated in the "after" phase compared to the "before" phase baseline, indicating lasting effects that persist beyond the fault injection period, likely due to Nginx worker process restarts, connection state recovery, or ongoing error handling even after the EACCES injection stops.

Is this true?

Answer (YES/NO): NO